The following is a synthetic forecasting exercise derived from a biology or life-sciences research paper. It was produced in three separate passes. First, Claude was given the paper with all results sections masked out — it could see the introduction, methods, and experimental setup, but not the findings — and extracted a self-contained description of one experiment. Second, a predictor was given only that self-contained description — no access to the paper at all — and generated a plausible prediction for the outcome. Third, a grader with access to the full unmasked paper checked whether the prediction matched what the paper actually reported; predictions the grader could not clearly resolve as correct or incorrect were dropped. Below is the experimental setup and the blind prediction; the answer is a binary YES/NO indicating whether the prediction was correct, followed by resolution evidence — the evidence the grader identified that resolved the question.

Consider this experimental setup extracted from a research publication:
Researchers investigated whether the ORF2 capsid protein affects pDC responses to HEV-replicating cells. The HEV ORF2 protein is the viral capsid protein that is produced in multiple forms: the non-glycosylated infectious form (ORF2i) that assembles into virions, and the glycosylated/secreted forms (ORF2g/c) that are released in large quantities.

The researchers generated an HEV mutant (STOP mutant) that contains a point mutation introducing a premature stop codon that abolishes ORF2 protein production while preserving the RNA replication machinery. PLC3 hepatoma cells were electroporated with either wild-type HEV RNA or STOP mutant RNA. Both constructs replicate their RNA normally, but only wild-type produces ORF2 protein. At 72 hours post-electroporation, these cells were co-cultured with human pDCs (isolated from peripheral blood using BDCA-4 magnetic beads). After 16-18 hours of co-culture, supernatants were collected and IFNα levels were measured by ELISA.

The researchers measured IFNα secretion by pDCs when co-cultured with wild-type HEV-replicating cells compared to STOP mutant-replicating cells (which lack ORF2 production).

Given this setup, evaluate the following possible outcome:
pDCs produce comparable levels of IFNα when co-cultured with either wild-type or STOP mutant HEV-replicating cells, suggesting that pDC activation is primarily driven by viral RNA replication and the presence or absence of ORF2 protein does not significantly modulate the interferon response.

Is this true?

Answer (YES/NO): NO